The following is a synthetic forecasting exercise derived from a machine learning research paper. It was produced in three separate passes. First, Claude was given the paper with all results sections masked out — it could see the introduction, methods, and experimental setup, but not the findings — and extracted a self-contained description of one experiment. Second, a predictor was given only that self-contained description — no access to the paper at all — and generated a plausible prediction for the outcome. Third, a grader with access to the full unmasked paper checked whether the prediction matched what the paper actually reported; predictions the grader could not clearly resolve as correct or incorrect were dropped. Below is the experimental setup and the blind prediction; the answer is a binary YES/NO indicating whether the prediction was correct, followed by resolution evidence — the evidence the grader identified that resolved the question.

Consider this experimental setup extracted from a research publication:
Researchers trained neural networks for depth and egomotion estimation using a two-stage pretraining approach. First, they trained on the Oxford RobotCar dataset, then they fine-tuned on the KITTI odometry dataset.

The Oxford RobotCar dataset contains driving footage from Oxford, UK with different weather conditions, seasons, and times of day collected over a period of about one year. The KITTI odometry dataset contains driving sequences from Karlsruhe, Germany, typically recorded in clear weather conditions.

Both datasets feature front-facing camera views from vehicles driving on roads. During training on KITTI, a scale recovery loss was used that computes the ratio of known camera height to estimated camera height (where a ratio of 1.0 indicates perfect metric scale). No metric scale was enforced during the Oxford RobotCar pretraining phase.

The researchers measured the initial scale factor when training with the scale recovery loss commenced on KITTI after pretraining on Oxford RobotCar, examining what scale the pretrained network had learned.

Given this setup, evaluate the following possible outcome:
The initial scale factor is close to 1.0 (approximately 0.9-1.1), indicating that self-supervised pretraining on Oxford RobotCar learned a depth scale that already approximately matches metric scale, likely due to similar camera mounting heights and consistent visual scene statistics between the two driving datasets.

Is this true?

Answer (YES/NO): NO